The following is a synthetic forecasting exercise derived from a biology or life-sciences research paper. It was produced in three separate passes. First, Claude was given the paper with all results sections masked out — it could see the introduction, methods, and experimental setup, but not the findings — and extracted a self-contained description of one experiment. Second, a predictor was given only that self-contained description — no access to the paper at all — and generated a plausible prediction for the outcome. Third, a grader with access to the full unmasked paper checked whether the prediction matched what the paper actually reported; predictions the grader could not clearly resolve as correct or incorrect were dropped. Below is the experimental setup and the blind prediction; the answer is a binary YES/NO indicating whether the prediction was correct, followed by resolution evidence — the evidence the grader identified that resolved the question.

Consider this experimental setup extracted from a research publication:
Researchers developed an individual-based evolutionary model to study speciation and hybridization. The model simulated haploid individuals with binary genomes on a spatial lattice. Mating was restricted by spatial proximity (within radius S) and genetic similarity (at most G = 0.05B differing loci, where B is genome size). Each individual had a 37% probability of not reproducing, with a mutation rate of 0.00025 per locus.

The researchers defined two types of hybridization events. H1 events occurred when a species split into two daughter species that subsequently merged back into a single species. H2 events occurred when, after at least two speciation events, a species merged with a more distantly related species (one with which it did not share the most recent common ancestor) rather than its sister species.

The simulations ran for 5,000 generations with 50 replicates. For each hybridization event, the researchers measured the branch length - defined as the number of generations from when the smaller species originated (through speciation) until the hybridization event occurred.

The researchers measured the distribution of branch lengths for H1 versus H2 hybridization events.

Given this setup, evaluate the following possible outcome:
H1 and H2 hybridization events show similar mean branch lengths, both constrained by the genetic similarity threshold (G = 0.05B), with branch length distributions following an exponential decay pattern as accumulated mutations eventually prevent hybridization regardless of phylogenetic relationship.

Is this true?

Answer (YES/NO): NO